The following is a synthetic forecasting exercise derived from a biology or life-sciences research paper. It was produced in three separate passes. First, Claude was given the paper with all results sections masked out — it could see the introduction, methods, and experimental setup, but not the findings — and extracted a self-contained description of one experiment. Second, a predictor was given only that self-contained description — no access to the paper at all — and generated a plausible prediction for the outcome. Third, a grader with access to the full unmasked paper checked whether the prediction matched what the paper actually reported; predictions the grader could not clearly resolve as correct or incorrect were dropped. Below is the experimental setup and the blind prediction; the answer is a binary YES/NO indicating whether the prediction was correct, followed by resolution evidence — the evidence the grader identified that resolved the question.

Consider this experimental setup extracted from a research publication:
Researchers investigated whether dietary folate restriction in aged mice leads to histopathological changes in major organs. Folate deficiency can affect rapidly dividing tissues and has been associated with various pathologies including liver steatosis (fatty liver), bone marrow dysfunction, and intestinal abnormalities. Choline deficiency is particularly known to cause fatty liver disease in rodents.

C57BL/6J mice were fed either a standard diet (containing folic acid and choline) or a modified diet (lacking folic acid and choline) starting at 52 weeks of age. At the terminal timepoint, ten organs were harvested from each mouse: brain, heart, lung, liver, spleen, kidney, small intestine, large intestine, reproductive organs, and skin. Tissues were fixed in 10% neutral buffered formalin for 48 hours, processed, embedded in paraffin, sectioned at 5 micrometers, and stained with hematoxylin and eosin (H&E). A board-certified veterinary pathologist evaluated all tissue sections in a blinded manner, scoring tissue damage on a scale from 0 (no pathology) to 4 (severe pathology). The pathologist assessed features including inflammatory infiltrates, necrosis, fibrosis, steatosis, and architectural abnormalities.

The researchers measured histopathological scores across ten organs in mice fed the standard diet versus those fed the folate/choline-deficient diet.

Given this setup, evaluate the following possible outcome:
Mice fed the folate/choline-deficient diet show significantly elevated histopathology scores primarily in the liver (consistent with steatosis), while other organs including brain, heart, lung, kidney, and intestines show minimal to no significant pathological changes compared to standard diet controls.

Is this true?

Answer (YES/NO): NO